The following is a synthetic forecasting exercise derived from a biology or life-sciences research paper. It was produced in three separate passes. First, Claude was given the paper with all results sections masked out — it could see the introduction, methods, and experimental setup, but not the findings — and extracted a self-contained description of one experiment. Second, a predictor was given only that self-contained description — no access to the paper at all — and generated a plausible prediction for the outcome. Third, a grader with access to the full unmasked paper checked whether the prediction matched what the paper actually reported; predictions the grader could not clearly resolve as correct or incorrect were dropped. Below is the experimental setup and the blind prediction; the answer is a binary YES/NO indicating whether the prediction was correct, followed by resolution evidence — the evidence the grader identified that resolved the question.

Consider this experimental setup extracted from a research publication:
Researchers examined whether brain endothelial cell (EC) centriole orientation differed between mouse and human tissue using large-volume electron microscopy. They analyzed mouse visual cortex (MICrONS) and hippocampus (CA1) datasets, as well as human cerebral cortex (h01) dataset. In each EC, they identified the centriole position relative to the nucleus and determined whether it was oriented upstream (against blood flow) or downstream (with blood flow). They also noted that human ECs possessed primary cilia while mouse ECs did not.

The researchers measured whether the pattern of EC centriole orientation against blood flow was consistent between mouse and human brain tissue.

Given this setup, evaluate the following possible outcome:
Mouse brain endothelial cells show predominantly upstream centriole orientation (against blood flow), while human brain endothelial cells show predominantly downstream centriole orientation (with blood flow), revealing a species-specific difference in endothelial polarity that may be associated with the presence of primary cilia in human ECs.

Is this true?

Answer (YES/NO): NO